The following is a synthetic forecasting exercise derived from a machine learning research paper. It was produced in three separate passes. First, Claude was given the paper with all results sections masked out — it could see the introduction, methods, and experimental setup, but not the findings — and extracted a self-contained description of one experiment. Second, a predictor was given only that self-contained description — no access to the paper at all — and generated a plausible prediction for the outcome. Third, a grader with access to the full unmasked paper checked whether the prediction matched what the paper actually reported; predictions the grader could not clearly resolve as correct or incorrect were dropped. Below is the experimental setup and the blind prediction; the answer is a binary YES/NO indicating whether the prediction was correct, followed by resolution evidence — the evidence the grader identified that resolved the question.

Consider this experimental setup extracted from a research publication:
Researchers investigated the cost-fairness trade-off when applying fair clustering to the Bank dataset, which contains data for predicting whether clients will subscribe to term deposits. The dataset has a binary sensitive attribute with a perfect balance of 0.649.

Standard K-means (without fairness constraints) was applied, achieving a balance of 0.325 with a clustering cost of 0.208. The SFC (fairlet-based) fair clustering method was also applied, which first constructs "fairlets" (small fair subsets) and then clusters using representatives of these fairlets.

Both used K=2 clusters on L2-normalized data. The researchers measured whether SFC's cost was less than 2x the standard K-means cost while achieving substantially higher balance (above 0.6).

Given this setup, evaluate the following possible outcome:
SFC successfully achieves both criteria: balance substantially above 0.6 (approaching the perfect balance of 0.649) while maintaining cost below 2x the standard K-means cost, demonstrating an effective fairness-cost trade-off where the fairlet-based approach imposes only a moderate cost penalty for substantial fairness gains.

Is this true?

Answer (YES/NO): YES